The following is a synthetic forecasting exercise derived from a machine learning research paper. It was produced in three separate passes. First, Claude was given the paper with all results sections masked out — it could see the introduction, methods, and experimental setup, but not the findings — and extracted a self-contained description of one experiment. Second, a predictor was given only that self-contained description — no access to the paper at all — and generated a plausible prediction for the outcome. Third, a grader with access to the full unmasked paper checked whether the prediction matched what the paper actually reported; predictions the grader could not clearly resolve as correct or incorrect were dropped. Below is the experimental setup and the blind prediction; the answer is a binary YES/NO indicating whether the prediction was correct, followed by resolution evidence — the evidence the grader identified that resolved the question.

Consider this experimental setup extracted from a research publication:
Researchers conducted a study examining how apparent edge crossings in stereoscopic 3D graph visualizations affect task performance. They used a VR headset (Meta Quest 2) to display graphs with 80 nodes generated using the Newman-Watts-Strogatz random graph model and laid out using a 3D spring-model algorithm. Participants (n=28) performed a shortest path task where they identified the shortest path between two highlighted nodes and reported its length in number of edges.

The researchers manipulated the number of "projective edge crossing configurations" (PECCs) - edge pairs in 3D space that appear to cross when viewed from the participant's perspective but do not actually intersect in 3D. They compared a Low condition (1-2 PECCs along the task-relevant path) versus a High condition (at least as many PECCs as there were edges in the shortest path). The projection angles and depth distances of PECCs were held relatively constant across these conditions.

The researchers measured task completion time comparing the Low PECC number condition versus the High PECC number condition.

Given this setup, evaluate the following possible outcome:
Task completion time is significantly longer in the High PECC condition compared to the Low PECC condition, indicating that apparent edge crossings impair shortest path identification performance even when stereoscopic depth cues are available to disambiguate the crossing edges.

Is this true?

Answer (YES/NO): YES